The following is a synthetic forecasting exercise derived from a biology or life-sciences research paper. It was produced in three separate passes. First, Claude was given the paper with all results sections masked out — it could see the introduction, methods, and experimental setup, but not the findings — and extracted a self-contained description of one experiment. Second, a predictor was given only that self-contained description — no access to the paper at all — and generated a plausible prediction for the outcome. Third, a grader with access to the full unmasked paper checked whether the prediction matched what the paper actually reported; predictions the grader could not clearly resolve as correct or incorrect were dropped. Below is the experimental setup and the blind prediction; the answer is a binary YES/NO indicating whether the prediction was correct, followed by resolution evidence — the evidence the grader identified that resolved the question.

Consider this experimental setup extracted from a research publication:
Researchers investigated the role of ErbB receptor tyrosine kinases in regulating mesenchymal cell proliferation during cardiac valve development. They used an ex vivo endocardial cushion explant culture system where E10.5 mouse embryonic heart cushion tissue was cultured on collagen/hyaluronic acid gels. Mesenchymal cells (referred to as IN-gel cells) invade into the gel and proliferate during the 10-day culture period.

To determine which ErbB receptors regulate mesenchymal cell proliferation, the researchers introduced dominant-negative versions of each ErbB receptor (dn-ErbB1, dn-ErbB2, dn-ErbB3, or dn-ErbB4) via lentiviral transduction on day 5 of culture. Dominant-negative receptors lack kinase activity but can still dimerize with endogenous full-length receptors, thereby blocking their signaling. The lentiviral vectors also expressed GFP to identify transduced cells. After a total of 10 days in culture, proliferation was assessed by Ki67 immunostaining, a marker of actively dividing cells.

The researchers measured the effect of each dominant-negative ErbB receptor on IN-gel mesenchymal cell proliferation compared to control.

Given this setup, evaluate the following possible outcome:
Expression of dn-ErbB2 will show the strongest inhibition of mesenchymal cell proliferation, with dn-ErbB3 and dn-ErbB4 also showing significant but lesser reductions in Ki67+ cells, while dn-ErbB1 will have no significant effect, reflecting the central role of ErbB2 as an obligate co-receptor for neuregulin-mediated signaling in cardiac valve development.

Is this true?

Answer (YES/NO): NO